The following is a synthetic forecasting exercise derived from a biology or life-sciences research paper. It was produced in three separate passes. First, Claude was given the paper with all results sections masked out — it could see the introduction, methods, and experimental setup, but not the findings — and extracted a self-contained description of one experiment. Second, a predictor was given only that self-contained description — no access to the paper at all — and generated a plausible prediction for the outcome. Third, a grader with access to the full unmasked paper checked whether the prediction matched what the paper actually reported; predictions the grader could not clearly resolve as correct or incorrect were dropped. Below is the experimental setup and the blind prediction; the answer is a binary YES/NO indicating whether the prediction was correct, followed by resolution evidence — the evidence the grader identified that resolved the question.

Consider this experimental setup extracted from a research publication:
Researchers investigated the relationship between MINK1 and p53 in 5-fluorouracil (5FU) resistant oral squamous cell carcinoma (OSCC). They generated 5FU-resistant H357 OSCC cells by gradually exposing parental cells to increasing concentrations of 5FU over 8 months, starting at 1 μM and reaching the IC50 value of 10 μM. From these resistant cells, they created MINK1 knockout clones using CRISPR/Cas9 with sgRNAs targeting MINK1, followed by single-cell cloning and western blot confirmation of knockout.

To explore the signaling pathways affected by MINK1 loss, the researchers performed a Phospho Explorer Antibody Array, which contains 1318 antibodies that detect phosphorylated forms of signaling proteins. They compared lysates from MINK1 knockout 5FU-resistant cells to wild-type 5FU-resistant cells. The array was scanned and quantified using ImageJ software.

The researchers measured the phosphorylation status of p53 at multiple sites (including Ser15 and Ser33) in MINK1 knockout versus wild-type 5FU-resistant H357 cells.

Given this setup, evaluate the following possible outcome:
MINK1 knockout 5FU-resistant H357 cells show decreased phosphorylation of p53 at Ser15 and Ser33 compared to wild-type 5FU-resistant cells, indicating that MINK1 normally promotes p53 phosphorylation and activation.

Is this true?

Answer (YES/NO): NO